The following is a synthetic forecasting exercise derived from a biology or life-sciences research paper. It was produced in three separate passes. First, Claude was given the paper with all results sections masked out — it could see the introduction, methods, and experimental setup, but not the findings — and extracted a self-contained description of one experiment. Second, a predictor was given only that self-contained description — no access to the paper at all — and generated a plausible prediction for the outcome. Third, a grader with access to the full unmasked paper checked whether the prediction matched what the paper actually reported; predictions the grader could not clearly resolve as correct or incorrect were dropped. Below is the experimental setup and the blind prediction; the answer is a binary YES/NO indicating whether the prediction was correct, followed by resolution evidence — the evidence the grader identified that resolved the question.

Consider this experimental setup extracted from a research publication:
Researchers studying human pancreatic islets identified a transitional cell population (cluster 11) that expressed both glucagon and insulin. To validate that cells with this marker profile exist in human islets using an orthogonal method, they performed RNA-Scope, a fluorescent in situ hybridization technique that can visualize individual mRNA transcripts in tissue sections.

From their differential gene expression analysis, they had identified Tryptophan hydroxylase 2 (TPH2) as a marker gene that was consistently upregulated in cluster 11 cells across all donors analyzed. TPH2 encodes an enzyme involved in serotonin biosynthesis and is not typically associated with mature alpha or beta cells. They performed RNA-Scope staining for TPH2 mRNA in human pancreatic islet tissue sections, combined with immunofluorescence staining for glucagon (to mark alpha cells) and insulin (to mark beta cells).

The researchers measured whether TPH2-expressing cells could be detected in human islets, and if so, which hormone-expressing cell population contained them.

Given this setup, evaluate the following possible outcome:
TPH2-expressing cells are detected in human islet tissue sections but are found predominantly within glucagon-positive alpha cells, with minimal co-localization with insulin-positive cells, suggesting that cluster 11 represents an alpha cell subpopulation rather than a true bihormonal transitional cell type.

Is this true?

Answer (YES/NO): NO